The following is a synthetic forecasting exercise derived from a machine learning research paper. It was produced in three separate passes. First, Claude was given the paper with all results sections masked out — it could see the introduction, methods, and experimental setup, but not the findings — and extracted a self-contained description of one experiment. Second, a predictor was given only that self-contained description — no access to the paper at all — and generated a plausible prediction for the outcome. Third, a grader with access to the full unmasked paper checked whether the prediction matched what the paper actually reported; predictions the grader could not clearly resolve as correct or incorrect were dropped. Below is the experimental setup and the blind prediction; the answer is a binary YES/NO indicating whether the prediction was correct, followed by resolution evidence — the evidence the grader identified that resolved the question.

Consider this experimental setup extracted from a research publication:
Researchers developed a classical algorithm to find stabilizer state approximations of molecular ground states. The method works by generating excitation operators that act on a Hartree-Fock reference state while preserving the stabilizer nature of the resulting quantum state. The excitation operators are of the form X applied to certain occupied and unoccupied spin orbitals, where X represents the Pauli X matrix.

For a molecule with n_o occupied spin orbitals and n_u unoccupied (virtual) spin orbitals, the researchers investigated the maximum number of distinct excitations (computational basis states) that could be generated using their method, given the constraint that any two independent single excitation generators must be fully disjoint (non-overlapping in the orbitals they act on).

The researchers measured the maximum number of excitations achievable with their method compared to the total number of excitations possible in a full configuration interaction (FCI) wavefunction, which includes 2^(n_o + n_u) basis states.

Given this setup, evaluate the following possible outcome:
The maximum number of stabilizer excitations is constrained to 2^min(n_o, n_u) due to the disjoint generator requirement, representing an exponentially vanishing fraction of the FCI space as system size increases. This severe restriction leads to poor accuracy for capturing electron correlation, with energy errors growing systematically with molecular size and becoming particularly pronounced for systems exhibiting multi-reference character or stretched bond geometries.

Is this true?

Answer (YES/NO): NO